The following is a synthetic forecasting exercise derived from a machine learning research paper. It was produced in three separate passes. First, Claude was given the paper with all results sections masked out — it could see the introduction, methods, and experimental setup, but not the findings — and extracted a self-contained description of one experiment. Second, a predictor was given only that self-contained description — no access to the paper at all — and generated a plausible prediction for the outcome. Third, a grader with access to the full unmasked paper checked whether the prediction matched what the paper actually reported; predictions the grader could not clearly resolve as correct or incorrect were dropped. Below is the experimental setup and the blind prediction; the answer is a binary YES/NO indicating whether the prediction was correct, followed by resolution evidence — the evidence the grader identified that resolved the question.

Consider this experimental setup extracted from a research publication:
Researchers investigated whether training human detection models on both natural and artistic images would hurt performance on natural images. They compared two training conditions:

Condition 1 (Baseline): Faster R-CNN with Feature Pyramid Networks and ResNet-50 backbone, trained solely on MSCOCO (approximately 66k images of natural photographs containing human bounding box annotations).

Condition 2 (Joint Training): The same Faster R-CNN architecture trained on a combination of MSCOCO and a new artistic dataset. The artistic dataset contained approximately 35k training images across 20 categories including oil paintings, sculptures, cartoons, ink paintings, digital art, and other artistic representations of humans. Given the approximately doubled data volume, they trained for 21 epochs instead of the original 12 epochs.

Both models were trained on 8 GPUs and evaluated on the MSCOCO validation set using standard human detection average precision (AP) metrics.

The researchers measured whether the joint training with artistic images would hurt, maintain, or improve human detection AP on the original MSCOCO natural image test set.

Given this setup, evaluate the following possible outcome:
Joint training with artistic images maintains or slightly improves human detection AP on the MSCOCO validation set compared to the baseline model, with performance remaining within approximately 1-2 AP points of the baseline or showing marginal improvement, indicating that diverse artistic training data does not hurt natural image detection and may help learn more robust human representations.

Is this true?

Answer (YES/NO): YES